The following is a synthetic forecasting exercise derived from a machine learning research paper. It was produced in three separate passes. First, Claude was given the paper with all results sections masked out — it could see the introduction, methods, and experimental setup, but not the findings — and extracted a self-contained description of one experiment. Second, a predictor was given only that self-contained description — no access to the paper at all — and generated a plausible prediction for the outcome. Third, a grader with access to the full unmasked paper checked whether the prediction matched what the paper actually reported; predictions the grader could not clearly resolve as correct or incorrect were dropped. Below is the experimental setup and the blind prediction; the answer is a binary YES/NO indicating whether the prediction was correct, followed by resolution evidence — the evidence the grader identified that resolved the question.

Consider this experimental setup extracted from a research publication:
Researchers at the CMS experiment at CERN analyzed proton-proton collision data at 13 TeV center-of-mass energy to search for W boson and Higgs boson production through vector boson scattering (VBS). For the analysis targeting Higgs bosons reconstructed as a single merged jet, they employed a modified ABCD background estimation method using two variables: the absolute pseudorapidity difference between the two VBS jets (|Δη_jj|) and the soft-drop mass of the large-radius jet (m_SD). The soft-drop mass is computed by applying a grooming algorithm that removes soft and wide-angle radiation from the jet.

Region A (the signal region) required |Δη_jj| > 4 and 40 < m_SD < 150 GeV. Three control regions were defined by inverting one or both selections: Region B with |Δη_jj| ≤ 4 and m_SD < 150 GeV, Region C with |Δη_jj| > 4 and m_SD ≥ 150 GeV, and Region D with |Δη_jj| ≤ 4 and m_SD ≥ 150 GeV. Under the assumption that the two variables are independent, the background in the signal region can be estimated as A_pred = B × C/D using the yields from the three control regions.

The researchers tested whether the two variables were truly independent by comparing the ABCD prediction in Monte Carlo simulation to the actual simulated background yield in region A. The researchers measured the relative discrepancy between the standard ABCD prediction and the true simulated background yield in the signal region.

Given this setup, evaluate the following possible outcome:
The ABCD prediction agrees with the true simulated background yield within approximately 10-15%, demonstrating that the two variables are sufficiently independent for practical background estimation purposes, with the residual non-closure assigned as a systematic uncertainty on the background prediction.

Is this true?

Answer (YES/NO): YES